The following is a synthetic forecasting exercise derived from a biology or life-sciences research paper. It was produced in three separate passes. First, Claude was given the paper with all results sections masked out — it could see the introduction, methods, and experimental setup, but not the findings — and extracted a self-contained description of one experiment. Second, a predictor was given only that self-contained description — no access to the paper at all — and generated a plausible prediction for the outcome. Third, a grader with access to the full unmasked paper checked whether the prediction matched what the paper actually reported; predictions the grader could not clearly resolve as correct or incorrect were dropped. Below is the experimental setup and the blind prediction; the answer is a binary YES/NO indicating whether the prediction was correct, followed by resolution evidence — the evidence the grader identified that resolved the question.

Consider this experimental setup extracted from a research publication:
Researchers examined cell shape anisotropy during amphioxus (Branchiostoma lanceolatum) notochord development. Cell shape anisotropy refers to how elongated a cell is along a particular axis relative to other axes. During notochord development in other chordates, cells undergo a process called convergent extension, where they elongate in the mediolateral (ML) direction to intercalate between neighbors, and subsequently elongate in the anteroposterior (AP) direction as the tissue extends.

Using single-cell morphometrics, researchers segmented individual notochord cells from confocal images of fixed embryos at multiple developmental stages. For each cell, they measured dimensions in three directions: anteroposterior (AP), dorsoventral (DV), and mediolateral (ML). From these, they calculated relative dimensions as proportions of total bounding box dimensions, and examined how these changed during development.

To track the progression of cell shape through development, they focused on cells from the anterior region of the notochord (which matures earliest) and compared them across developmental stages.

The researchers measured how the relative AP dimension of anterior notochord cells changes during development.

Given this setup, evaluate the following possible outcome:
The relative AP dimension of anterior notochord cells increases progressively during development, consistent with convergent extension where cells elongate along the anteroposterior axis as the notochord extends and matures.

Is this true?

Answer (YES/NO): NO